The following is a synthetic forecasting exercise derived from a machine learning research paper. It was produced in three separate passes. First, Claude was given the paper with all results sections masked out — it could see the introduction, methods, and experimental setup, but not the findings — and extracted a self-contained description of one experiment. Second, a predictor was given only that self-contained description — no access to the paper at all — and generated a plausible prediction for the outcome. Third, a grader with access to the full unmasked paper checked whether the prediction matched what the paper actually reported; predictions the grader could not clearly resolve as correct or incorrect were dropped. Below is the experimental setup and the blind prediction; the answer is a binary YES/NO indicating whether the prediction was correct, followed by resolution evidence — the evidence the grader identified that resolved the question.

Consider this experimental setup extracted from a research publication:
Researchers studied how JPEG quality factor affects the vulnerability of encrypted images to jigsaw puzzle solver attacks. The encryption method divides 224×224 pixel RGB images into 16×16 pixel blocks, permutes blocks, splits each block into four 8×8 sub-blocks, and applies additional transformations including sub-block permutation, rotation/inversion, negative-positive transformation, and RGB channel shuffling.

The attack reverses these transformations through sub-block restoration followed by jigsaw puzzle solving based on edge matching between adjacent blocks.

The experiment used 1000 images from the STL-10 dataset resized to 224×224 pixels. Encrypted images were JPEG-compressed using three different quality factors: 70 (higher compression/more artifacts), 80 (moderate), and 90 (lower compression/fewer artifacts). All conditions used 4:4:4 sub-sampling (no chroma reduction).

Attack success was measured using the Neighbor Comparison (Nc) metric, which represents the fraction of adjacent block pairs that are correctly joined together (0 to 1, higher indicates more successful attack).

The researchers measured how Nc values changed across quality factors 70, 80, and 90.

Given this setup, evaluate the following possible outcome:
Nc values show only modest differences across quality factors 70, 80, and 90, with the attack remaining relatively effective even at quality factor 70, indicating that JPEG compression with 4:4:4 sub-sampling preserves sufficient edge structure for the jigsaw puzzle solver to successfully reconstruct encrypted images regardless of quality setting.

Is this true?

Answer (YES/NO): YES